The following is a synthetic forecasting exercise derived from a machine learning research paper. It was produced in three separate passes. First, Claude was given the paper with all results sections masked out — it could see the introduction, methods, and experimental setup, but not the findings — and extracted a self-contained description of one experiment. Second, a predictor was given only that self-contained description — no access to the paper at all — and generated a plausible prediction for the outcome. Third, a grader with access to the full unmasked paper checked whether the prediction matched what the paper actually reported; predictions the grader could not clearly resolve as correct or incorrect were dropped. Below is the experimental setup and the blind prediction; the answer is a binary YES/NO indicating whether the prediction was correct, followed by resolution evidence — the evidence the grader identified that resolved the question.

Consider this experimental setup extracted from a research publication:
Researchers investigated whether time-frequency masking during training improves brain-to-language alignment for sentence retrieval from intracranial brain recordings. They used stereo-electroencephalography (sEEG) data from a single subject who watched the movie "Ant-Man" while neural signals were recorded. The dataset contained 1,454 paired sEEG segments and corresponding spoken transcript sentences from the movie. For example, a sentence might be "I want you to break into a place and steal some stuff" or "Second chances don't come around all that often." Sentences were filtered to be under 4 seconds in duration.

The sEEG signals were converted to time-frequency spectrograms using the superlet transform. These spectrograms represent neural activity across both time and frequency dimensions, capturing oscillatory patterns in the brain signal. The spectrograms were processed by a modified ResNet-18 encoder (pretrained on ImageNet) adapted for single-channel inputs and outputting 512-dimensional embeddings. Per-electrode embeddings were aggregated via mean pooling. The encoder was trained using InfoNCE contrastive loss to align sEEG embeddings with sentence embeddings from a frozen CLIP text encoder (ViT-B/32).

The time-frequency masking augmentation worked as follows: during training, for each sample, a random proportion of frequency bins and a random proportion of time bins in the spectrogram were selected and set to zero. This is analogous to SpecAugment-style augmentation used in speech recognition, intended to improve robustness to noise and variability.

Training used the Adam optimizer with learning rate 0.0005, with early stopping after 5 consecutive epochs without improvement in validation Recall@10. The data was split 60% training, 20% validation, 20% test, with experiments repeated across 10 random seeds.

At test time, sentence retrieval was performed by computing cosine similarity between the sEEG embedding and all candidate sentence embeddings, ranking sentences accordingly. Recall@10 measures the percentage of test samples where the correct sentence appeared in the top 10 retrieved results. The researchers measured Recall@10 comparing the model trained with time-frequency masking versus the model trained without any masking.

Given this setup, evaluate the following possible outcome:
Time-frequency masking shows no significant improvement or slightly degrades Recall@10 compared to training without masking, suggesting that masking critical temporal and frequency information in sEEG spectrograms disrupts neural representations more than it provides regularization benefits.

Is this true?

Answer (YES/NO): NO